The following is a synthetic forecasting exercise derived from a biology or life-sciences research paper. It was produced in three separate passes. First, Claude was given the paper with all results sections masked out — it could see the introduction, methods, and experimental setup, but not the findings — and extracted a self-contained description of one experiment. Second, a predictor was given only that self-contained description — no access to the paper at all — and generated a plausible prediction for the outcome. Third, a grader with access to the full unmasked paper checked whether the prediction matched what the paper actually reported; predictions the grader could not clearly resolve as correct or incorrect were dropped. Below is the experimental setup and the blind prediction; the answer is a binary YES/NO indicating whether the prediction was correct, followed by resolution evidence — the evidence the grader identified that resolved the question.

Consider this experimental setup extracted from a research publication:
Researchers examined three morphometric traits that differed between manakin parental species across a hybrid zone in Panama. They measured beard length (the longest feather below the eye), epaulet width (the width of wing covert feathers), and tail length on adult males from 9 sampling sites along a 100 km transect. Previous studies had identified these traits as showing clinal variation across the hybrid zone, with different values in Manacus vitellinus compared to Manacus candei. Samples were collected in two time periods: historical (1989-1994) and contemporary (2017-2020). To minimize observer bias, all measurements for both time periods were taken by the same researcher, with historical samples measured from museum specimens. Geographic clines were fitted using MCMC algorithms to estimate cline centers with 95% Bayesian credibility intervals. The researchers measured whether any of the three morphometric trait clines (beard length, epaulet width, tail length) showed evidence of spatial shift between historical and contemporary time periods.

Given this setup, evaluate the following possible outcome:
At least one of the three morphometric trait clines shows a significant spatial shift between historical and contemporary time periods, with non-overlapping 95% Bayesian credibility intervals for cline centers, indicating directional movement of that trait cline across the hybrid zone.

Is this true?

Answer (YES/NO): NO